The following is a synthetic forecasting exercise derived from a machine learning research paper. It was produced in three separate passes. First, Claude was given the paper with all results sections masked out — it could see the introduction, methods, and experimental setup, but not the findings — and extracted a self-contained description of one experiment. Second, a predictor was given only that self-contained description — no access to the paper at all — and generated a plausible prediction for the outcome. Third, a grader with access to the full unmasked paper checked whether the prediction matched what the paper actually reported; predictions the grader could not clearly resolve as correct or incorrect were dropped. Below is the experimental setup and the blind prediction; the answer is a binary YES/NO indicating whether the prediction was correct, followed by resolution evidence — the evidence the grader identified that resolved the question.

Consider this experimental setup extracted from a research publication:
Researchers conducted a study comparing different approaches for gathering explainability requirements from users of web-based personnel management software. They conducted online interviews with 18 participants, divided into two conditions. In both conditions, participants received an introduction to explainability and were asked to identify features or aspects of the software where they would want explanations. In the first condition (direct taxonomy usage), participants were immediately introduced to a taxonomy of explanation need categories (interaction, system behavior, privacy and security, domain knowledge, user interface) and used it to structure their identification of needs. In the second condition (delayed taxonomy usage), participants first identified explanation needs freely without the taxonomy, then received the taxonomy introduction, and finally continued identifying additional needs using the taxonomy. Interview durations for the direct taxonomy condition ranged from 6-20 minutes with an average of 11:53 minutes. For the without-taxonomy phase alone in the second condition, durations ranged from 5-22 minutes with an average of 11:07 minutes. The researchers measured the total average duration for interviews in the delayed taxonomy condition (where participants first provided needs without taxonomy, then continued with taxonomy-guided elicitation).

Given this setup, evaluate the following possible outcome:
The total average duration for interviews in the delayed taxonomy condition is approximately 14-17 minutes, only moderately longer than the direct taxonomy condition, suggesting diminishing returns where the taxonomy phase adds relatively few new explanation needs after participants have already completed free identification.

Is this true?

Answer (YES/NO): YES